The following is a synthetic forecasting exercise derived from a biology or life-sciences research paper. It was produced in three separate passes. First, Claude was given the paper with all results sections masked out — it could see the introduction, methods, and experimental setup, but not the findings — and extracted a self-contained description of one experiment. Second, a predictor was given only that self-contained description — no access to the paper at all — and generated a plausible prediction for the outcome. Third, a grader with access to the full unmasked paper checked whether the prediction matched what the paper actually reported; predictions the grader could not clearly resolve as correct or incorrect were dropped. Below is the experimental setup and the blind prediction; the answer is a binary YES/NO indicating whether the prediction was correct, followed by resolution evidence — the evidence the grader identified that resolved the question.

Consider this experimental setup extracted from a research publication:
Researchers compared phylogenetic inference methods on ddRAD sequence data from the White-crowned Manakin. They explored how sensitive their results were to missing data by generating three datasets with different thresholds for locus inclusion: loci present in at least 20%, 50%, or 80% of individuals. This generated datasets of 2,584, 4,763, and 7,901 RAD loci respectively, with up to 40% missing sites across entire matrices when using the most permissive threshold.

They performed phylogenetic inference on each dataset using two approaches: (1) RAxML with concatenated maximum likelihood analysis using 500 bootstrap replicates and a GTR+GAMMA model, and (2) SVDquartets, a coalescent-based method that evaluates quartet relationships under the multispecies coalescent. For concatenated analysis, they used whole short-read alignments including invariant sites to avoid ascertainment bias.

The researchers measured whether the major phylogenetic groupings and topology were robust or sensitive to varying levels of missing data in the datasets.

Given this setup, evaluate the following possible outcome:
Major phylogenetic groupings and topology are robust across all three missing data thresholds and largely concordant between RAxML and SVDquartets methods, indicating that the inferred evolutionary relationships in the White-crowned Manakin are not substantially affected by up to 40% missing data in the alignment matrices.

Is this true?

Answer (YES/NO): YES